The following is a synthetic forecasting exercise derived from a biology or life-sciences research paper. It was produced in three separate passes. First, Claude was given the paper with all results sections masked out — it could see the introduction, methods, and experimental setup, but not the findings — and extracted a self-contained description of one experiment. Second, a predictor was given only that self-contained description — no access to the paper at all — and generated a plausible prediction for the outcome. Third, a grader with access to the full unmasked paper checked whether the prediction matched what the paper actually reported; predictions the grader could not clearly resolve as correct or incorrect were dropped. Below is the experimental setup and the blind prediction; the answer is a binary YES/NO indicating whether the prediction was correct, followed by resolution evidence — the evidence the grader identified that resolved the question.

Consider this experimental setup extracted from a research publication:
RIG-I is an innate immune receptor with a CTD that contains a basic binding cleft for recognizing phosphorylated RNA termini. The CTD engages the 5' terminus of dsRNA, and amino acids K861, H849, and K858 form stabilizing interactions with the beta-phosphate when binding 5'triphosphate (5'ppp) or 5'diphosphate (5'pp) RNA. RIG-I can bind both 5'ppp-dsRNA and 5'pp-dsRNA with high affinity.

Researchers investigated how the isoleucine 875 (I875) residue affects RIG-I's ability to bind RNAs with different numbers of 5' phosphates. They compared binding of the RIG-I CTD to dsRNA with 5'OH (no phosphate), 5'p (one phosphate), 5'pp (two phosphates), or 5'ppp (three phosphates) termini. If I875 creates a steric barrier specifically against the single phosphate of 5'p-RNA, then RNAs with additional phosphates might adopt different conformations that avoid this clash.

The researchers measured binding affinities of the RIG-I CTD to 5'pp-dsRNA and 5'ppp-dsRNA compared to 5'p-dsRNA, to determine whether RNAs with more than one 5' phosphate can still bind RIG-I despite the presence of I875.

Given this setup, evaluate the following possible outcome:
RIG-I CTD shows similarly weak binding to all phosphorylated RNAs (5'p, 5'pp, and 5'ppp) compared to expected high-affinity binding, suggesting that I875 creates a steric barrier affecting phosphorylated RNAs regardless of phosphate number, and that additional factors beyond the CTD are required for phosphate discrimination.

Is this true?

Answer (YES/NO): NO